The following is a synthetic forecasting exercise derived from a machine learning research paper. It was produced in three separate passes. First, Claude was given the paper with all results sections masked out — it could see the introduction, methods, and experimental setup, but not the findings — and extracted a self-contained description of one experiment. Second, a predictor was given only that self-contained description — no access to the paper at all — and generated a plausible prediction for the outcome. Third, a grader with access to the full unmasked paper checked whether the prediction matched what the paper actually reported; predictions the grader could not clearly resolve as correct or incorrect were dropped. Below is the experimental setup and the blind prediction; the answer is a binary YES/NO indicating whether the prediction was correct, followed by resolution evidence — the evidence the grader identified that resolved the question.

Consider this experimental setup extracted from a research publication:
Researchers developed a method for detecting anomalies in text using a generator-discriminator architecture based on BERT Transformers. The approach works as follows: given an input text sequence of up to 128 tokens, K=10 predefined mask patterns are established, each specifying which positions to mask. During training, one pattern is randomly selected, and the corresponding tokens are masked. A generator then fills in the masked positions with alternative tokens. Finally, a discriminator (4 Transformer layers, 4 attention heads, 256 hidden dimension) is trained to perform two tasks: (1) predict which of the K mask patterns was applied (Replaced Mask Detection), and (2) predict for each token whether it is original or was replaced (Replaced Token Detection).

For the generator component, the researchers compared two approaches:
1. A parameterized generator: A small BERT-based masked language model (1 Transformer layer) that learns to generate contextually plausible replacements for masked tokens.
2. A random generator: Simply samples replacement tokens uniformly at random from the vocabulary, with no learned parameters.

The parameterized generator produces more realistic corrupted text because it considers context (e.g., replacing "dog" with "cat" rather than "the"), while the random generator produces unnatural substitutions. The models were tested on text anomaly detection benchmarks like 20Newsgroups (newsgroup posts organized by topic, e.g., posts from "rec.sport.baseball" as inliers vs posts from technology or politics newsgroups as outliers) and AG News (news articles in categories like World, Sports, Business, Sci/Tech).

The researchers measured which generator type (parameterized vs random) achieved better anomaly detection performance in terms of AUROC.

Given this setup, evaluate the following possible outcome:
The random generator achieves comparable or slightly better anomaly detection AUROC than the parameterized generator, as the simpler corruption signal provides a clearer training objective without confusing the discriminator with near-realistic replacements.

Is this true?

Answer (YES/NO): YES